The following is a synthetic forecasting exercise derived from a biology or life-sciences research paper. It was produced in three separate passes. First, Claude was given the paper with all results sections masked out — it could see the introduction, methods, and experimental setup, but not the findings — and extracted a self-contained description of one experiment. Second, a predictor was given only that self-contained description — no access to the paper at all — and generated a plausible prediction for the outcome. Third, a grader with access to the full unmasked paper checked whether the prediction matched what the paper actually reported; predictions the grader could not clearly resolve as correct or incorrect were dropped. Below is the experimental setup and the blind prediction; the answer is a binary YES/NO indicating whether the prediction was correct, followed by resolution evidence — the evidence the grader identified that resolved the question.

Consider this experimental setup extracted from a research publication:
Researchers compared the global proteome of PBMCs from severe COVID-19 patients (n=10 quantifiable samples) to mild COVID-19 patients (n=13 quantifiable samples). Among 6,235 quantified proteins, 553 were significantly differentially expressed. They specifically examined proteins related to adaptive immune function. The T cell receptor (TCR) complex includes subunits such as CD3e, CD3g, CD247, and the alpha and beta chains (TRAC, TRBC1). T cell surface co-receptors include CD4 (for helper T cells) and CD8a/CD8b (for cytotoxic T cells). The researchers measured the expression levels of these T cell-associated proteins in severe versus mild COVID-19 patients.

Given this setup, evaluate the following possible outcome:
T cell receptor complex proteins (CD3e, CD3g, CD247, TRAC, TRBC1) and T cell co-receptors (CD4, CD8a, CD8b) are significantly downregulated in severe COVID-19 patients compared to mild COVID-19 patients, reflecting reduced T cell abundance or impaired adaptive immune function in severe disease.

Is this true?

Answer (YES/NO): YES